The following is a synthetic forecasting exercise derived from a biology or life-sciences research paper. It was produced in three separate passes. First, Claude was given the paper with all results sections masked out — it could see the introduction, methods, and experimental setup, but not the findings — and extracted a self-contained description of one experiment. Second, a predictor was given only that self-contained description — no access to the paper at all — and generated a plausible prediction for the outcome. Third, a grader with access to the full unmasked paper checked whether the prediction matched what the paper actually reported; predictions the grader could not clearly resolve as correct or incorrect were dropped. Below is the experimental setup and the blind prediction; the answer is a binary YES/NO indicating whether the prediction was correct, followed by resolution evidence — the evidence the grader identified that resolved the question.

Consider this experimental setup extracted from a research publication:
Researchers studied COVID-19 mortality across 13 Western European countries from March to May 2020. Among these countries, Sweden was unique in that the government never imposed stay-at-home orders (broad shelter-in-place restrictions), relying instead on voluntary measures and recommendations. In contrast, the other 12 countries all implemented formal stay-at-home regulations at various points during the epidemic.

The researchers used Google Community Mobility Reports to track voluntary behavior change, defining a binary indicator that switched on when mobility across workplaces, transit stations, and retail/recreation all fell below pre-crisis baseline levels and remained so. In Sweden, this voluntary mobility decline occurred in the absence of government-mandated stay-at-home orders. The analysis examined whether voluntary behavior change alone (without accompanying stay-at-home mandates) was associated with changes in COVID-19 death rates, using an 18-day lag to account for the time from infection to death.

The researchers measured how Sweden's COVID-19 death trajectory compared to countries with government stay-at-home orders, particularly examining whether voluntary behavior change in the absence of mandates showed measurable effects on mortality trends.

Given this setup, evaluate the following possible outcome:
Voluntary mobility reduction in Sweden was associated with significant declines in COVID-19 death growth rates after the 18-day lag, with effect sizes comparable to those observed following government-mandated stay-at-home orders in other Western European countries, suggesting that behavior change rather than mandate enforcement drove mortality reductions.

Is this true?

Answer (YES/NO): NO